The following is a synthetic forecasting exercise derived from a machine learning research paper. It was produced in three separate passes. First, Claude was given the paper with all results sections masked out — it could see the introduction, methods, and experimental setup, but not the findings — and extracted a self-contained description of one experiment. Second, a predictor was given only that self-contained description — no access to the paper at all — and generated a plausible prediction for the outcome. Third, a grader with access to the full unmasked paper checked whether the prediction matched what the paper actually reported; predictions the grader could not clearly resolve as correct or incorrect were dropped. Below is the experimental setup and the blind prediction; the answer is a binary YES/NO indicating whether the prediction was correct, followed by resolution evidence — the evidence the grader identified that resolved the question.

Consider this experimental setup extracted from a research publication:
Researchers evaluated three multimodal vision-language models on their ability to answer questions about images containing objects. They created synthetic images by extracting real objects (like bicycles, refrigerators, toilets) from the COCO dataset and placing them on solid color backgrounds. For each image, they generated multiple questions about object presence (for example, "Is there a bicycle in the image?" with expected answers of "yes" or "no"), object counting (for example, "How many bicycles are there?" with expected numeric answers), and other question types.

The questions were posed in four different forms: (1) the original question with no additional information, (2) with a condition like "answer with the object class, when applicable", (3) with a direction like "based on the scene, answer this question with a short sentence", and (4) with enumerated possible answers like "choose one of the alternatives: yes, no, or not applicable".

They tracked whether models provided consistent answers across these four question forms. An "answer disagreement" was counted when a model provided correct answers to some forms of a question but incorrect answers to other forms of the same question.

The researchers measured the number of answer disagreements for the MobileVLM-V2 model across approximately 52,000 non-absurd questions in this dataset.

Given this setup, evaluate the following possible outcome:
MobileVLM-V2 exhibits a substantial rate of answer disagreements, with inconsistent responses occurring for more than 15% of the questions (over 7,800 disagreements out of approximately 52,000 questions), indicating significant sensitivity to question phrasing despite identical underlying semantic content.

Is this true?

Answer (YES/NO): YES